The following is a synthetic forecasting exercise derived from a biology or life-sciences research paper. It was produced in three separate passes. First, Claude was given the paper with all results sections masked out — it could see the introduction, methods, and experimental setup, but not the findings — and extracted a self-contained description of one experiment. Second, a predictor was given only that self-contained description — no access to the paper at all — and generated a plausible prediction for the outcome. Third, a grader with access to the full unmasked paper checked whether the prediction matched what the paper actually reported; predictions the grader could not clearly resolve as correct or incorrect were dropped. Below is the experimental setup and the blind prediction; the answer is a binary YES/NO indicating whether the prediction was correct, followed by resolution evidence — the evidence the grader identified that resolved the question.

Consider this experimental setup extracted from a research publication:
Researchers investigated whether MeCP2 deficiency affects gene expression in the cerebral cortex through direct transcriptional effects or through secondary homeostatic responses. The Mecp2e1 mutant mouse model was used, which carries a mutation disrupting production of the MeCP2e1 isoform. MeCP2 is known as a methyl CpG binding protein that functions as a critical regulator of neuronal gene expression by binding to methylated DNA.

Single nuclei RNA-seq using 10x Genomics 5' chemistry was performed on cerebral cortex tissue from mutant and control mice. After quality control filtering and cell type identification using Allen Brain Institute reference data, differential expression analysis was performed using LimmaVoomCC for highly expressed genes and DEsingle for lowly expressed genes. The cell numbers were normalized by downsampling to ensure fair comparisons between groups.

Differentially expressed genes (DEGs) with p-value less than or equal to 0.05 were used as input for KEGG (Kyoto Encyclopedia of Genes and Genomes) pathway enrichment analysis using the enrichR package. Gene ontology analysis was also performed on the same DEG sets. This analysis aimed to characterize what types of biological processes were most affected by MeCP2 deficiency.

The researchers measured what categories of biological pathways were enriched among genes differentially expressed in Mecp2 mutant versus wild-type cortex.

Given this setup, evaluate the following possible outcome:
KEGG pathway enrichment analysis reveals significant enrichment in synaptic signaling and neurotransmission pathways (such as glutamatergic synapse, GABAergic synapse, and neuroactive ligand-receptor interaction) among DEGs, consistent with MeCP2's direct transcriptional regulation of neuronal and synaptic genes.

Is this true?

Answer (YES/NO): NO